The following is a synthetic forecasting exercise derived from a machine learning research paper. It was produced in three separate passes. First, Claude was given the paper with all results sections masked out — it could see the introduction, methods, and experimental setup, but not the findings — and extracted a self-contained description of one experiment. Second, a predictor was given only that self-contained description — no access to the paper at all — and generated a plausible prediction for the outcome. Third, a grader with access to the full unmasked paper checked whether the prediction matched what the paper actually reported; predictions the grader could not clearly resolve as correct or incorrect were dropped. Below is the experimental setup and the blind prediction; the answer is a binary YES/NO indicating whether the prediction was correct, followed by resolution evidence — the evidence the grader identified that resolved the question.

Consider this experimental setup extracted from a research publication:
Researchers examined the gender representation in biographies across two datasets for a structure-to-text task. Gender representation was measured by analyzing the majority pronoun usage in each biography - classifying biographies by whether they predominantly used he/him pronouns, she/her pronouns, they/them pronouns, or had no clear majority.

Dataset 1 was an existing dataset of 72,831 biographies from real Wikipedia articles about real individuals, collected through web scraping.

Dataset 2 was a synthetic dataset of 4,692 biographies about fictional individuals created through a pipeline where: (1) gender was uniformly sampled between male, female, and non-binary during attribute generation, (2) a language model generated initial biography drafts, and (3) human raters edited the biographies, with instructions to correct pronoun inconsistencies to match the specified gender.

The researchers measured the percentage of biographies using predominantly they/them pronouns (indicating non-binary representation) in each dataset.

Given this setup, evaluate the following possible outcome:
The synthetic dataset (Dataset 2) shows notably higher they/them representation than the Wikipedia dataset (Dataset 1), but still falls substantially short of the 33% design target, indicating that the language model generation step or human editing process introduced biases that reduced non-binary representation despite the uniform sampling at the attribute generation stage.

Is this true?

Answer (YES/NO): YES